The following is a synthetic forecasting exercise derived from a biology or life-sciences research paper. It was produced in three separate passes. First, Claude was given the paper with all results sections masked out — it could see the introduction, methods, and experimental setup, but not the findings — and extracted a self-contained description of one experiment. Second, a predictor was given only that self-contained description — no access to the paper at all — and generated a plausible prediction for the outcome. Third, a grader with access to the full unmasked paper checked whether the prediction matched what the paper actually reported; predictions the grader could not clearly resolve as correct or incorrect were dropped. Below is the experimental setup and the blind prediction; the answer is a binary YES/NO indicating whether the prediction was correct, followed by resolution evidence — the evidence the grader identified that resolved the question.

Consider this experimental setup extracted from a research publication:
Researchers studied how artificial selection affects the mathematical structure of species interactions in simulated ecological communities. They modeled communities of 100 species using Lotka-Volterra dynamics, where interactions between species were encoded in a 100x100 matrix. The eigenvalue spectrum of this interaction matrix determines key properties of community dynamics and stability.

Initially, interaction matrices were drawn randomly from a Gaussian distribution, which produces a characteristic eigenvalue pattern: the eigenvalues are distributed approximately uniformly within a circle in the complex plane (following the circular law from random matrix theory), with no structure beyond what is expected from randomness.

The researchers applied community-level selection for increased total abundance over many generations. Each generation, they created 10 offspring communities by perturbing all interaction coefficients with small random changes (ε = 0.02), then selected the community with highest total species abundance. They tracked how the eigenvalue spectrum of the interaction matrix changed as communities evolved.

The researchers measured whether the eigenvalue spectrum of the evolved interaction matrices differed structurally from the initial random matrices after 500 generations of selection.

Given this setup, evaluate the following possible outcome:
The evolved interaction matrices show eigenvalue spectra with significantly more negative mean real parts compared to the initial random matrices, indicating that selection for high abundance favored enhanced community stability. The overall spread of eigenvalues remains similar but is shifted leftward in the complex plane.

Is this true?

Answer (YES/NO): NO